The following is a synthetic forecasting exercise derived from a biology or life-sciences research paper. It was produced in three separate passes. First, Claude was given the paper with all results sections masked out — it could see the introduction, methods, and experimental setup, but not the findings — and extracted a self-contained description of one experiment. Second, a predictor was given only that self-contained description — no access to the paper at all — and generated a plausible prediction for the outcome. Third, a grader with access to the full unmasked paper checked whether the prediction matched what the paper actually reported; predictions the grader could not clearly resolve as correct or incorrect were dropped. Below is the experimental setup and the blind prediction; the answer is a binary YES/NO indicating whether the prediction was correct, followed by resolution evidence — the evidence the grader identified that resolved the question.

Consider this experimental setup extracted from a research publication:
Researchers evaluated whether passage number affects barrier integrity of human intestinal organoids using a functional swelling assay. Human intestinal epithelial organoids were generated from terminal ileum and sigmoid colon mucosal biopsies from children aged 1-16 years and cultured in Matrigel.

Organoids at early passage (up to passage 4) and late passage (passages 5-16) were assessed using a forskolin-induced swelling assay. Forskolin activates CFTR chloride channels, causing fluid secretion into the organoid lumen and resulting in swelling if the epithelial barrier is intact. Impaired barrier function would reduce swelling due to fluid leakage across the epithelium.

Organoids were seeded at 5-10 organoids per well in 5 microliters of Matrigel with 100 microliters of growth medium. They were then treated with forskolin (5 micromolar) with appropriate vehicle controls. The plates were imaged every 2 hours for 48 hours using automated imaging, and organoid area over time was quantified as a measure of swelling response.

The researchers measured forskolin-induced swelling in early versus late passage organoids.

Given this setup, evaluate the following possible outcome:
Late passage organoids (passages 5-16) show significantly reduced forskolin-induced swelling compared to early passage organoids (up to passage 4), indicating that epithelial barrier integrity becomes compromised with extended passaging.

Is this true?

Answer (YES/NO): NO